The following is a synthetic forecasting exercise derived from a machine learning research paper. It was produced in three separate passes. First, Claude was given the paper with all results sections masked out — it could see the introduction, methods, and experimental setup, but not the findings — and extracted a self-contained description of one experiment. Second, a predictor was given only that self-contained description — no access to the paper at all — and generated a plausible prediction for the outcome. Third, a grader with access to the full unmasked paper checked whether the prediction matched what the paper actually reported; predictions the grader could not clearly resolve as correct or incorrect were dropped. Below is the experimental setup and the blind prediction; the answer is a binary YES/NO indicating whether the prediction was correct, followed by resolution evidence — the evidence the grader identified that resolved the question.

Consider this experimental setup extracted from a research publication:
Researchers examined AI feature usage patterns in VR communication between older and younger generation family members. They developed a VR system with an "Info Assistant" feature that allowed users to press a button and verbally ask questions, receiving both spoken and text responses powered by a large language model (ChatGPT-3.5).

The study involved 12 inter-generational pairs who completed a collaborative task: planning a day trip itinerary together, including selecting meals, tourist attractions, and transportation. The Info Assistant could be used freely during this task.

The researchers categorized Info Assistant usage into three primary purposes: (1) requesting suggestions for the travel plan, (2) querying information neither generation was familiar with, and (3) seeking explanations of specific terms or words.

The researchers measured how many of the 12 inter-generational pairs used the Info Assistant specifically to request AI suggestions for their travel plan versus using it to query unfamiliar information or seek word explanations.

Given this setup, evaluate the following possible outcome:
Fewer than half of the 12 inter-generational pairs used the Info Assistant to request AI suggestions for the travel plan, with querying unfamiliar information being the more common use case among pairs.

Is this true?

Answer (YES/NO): NO